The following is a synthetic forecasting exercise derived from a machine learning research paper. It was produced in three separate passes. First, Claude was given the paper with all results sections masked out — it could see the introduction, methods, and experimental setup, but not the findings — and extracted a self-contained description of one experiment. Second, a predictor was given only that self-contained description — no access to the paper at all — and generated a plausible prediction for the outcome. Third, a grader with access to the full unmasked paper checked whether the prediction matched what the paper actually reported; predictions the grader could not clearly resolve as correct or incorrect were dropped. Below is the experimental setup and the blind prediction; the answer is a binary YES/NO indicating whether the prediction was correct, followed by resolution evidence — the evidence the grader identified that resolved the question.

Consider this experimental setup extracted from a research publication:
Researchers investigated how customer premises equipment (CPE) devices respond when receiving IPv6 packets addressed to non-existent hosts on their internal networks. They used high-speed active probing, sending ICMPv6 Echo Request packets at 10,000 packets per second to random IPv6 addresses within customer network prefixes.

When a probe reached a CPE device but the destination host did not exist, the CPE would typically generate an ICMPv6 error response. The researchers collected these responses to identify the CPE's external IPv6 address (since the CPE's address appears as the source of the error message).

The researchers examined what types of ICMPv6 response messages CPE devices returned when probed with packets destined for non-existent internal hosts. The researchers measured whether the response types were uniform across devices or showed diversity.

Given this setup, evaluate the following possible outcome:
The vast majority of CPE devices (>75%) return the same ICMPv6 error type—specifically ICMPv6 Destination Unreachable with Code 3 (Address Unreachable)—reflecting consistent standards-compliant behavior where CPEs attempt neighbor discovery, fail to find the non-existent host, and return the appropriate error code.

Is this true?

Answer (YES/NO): NO